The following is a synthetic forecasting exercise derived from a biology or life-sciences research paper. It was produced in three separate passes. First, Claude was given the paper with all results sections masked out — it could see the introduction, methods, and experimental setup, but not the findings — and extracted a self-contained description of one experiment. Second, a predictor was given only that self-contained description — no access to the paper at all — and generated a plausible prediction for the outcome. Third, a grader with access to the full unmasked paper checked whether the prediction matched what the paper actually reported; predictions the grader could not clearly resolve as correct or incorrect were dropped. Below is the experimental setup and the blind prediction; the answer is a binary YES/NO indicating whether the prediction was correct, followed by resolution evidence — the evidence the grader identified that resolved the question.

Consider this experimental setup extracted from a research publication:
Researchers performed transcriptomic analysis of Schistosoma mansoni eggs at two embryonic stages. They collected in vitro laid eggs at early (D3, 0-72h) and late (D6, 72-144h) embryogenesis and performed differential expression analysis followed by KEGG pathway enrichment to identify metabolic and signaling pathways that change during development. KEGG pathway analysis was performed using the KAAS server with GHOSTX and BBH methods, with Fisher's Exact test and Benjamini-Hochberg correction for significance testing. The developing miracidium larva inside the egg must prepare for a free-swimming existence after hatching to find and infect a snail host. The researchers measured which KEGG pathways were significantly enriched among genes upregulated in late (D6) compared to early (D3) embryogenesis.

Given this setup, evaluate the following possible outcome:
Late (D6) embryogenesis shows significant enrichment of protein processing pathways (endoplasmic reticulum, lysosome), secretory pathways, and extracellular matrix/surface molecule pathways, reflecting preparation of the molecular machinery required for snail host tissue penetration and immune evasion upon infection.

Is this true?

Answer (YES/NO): NO